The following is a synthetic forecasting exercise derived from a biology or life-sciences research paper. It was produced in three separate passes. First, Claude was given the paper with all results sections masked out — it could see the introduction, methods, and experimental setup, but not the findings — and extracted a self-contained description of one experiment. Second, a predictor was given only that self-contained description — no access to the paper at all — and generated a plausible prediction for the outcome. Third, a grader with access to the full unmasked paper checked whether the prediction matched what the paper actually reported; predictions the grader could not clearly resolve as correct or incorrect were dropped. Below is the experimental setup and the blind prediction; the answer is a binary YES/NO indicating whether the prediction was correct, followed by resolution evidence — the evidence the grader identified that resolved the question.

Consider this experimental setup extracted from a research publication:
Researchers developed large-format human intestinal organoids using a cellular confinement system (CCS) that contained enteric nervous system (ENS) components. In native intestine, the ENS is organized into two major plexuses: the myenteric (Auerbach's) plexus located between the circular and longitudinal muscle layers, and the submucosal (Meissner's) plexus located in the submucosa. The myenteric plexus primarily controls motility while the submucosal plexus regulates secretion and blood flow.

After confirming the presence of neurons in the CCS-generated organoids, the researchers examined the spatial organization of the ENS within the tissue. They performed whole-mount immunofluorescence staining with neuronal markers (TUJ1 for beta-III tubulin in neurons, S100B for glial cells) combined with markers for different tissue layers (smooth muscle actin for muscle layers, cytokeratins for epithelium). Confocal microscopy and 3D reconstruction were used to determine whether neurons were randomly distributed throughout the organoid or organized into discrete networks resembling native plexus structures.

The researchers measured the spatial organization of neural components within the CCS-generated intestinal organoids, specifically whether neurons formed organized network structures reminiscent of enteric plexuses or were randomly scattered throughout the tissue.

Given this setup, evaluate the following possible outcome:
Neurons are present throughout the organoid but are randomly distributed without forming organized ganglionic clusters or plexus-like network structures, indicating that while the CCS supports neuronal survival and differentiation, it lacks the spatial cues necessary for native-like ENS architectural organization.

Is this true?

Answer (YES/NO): NO